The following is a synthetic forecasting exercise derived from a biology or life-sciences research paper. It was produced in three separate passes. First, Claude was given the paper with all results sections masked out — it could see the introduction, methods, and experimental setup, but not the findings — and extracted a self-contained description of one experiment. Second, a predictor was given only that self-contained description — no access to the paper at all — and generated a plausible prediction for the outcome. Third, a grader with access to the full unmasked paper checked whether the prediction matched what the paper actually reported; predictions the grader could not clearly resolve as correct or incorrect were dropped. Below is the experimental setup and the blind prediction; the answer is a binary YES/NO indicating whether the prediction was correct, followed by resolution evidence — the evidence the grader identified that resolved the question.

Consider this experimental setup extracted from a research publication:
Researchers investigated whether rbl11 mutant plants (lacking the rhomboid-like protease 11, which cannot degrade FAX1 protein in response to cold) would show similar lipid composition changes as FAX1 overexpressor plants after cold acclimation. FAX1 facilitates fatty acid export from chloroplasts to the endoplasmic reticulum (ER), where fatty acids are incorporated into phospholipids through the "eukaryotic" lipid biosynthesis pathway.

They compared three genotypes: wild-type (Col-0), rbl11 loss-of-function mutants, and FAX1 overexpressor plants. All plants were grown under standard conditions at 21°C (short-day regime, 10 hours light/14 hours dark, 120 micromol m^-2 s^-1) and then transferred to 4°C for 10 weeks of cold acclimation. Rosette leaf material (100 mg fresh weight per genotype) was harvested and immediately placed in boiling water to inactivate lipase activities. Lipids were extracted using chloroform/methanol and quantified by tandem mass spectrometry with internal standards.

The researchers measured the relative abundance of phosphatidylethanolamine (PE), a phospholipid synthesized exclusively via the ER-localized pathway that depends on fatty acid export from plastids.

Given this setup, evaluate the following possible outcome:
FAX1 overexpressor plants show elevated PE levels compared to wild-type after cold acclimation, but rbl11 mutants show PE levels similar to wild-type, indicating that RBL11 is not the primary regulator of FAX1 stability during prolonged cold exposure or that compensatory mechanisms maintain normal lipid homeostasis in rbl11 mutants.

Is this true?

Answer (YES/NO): NO